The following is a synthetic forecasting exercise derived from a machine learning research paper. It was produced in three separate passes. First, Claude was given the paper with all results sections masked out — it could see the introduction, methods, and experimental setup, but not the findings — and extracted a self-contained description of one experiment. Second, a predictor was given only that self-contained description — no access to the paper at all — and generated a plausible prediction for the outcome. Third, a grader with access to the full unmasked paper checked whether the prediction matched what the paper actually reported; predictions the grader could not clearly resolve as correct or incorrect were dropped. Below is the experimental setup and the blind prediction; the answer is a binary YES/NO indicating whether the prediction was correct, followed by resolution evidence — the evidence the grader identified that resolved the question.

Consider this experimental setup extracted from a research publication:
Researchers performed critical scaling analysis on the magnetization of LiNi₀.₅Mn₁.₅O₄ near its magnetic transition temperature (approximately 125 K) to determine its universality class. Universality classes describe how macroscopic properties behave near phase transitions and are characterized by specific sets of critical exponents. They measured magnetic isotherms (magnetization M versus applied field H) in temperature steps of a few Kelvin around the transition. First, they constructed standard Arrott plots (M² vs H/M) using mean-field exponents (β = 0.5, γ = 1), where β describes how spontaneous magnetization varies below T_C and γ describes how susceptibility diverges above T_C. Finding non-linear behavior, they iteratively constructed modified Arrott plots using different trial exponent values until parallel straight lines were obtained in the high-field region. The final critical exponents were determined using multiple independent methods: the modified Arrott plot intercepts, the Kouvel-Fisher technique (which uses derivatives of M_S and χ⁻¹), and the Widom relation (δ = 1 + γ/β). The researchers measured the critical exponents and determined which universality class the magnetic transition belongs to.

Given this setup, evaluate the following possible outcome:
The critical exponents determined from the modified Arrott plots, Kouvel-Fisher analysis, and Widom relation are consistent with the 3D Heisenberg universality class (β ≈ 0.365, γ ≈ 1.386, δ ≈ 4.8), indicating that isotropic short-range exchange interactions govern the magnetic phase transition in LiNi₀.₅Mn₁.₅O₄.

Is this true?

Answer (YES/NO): NO